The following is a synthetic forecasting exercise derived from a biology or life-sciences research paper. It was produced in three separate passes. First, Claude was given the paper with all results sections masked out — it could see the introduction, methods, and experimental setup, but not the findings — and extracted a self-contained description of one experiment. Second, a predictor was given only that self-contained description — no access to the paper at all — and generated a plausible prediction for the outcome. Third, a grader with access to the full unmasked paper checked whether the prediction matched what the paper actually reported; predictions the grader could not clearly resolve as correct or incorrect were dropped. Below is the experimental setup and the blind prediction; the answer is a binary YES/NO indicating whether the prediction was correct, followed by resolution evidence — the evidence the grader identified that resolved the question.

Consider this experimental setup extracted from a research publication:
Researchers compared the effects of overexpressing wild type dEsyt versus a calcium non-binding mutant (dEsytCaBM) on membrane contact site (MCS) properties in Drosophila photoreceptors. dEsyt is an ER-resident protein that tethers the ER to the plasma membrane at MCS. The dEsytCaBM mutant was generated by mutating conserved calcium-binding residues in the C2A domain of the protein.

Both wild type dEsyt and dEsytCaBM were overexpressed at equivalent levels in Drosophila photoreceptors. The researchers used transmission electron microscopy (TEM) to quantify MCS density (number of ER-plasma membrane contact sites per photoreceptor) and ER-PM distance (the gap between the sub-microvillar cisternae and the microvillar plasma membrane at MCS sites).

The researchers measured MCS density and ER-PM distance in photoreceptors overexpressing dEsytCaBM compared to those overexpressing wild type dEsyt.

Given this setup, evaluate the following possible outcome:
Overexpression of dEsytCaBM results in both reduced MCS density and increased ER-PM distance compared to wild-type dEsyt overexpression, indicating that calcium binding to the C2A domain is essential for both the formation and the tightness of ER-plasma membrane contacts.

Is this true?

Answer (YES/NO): YES